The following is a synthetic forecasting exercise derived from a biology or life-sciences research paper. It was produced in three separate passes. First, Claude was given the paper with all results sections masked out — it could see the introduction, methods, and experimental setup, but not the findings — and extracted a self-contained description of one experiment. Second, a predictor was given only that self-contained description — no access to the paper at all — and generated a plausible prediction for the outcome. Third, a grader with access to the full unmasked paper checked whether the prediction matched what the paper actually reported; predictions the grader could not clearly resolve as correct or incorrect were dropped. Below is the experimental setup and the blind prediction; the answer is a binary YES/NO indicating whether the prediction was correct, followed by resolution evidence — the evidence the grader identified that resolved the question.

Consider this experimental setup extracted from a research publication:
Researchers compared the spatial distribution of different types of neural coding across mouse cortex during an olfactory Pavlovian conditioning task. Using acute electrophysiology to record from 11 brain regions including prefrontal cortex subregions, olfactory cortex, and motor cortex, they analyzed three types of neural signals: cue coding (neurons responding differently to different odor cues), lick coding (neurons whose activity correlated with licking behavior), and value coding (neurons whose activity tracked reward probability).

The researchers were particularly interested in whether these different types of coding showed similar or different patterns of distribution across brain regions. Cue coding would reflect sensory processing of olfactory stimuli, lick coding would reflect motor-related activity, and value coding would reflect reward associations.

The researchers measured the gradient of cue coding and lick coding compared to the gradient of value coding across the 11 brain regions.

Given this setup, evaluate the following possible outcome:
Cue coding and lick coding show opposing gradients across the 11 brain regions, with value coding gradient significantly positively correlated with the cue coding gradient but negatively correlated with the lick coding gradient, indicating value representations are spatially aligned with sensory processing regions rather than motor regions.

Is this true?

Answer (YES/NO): NO